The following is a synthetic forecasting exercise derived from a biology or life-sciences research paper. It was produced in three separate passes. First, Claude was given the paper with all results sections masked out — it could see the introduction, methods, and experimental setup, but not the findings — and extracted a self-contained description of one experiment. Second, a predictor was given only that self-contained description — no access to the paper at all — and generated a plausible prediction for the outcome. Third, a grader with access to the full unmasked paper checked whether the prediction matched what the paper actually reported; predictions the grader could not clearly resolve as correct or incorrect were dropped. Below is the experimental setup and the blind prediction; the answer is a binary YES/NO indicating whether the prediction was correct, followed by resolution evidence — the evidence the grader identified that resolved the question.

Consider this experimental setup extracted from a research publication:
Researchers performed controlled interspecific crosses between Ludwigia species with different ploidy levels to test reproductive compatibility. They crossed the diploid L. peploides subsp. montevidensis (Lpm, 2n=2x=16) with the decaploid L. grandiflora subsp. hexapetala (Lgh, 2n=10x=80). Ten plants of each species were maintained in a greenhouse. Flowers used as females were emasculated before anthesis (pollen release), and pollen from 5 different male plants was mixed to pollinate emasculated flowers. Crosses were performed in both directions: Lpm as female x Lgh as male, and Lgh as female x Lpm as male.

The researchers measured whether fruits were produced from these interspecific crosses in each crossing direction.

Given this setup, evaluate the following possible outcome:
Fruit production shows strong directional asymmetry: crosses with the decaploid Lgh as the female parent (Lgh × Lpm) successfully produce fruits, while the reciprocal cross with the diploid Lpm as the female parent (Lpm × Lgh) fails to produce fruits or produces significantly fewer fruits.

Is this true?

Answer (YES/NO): NO